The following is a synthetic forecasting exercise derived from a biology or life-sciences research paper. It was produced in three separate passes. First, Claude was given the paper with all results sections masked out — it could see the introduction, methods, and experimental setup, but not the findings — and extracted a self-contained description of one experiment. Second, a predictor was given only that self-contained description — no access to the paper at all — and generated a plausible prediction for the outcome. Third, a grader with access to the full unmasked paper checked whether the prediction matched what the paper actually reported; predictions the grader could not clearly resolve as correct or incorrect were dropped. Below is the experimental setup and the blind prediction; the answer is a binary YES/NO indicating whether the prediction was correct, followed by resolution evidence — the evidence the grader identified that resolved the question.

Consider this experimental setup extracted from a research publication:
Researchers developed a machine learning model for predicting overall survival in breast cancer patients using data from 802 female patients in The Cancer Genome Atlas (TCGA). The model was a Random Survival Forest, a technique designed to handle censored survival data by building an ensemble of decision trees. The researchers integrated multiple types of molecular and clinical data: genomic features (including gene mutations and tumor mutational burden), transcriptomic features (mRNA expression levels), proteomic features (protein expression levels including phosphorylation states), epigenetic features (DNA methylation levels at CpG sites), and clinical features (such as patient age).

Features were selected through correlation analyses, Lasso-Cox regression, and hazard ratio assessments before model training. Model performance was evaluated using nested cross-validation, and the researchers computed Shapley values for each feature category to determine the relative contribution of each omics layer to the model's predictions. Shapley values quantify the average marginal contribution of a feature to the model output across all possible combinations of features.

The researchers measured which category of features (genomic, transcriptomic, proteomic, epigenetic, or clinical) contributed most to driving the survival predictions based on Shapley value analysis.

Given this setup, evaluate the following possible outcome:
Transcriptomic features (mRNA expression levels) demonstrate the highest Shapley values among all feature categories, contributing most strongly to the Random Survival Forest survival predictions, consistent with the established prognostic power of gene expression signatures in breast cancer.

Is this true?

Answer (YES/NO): NO